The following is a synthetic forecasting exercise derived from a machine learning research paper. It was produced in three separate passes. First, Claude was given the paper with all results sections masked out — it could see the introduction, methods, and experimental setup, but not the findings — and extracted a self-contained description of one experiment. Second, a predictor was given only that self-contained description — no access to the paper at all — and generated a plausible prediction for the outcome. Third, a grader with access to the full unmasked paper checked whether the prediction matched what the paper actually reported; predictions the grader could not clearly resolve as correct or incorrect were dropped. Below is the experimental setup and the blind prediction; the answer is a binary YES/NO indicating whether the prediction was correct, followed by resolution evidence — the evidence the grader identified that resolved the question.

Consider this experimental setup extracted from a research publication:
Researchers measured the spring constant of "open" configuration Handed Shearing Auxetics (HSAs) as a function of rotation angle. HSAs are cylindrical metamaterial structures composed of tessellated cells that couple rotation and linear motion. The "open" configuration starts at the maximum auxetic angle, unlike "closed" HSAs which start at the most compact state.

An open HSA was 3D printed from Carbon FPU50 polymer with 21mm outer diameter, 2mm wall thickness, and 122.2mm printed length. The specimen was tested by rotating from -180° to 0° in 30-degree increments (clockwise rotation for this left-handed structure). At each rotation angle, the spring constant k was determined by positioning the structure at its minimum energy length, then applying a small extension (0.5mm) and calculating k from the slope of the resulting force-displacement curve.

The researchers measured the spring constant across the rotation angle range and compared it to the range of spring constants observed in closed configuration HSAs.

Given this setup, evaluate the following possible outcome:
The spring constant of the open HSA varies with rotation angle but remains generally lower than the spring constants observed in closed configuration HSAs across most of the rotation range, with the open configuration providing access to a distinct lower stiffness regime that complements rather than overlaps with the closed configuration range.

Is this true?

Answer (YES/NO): NO